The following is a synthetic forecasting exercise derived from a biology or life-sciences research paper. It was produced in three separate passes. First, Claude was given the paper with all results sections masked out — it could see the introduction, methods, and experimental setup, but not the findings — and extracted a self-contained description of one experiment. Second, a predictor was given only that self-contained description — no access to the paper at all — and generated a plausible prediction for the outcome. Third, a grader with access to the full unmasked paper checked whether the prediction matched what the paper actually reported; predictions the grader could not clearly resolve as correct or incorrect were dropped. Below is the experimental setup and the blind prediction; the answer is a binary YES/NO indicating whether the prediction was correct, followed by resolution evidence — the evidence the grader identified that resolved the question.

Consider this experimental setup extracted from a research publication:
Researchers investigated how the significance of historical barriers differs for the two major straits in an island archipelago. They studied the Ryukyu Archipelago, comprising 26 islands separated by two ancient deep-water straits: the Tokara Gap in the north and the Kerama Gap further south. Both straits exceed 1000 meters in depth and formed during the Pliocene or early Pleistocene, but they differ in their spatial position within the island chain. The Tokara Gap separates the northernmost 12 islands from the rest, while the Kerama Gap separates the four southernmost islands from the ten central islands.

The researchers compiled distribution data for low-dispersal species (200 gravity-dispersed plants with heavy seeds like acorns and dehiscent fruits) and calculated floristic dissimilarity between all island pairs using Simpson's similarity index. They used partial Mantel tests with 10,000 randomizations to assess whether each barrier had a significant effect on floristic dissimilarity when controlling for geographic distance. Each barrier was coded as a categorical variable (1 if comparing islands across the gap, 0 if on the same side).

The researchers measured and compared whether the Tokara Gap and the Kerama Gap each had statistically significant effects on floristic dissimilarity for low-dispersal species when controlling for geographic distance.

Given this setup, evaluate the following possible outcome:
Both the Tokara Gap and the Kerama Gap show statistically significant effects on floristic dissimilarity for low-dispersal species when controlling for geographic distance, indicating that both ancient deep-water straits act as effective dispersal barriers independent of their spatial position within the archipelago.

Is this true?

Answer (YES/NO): NO